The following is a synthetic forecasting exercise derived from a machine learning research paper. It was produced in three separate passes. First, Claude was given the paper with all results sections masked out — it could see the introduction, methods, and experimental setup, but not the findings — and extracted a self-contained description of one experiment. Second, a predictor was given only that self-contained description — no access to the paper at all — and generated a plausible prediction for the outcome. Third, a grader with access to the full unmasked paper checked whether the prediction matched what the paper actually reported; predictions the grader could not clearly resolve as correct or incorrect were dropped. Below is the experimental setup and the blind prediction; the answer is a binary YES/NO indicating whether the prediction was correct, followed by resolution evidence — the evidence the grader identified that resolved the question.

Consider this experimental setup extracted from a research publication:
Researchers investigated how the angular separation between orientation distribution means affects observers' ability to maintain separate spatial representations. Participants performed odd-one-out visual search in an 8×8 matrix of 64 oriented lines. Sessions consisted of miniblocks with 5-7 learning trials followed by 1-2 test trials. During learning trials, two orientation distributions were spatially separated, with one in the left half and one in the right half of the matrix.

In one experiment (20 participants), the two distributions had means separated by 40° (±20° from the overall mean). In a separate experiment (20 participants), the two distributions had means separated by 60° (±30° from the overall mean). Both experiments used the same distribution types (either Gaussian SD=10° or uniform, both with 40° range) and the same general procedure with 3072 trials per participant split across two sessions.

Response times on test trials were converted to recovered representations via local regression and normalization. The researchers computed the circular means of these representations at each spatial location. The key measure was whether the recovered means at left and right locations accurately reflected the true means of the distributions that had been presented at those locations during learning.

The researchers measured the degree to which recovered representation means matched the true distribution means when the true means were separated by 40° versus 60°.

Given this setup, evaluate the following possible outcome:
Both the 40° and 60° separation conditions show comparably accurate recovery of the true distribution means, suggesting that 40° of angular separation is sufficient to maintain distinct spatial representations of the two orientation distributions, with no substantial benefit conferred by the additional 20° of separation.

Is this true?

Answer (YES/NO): NO